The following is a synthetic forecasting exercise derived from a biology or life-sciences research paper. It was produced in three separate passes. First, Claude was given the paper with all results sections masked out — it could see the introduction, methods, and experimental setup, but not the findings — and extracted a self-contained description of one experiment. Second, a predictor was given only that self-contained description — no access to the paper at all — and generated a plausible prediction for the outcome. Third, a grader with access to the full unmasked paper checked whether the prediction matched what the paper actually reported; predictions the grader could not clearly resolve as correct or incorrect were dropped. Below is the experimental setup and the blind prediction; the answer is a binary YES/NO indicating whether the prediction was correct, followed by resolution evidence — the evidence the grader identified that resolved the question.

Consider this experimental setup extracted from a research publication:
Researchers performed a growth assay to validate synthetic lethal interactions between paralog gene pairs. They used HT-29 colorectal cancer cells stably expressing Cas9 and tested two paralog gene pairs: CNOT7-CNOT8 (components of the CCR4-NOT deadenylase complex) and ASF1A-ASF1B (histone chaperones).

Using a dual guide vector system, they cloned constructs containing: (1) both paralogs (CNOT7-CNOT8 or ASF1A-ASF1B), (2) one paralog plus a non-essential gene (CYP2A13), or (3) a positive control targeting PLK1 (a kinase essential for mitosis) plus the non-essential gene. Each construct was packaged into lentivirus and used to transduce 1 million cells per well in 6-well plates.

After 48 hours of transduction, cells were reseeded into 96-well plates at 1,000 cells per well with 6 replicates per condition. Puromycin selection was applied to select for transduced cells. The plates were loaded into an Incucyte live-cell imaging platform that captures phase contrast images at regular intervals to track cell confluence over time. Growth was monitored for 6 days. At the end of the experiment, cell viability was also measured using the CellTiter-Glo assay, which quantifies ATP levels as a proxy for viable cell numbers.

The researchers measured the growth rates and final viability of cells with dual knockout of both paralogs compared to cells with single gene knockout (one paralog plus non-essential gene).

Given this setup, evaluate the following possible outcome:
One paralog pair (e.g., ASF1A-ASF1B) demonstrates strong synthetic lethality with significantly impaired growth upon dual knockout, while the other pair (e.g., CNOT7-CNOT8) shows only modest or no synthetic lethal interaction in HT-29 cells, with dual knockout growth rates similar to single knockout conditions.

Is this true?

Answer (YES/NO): NO